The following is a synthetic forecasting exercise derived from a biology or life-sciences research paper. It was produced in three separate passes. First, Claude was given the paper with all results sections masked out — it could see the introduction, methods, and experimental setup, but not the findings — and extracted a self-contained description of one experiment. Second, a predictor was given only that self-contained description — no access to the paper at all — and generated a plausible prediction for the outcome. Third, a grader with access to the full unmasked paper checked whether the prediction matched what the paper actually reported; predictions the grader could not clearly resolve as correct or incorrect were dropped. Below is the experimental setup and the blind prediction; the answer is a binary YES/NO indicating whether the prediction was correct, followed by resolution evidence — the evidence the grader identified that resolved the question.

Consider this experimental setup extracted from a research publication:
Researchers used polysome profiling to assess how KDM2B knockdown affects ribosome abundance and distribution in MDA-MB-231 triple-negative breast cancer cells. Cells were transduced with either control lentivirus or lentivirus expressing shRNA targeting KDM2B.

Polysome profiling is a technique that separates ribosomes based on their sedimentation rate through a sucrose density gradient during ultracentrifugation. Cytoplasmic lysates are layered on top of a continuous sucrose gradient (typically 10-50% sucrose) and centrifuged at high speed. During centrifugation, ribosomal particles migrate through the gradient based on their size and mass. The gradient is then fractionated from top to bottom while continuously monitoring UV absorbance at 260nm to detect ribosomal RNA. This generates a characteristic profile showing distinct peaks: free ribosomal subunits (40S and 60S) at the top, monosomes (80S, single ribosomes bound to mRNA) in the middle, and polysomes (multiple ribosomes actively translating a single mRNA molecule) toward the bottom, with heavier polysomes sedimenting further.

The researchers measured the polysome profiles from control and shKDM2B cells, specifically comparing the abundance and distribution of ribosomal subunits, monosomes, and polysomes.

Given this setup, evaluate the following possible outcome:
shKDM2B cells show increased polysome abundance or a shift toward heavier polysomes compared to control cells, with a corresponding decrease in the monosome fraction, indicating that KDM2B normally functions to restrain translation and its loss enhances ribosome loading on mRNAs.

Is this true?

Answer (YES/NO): NO